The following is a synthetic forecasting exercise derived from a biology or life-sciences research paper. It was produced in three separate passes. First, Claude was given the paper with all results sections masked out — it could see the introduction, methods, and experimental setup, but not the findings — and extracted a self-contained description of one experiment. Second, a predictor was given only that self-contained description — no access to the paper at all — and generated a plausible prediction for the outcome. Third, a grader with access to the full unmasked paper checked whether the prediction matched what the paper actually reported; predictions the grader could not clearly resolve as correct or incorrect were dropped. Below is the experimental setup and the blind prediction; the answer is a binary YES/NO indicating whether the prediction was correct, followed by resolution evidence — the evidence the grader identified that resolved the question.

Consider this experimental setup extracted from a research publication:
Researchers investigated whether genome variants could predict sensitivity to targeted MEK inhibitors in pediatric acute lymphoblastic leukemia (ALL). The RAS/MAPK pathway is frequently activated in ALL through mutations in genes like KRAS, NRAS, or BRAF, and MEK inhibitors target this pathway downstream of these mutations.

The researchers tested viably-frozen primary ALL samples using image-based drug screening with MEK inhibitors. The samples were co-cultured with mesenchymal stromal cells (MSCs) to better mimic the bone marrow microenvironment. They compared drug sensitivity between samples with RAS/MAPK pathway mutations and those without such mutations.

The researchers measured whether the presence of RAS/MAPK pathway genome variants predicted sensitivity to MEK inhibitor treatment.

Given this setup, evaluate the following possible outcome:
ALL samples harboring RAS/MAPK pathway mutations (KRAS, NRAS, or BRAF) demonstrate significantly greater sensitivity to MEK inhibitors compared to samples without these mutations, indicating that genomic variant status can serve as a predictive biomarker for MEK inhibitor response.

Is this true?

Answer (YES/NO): YES